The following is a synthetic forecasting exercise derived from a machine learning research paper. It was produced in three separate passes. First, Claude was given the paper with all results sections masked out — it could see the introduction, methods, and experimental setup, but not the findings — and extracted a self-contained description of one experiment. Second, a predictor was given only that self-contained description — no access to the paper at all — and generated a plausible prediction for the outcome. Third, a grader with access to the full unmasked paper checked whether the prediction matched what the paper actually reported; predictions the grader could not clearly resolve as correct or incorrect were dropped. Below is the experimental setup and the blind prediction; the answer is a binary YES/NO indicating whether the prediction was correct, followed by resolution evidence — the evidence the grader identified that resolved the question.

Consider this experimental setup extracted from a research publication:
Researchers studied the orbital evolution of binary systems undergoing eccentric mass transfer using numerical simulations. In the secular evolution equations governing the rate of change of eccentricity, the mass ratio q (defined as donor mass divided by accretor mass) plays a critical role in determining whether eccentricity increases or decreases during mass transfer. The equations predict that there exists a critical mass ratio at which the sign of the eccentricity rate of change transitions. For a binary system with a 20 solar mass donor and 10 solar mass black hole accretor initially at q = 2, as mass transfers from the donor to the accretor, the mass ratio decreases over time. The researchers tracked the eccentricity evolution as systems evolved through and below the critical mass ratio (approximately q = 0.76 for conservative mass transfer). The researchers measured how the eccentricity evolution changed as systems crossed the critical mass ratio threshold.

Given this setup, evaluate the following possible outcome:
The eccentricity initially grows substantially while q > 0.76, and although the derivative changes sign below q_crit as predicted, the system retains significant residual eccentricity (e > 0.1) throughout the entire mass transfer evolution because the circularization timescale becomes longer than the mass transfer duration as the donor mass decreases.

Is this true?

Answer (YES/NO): NO